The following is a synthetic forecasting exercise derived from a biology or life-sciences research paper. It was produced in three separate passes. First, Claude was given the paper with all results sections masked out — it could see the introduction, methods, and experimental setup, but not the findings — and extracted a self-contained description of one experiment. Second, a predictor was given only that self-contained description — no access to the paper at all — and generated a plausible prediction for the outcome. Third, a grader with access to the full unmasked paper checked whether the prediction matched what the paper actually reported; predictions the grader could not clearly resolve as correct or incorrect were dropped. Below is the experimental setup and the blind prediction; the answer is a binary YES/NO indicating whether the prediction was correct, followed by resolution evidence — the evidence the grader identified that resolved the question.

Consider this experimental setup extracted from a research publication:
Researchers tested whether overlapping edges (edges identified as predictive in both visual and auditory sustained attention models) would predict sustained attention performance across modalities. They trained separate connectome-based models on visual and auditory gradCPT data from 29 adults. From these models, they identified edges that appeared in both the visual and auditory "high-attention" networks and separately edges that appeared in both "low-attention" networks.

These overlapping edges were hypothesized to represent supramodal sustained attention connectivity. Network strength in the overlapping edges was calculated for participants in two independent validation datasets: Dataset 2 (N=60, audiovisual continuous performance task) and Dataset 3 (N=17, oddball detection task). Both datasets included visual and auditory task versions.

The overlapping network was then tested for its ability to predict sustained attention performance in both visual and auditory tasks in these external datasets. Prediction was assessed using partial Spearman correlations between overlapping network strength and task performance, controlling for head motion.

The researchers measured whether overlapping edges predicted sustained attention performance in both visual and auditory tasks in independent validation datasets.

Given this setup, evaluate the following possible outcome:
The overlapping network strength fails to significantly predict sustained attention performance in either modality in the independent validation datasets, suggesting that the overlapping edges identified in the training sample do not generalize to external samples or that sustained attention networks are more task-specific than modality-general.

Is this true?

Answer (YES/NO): NO